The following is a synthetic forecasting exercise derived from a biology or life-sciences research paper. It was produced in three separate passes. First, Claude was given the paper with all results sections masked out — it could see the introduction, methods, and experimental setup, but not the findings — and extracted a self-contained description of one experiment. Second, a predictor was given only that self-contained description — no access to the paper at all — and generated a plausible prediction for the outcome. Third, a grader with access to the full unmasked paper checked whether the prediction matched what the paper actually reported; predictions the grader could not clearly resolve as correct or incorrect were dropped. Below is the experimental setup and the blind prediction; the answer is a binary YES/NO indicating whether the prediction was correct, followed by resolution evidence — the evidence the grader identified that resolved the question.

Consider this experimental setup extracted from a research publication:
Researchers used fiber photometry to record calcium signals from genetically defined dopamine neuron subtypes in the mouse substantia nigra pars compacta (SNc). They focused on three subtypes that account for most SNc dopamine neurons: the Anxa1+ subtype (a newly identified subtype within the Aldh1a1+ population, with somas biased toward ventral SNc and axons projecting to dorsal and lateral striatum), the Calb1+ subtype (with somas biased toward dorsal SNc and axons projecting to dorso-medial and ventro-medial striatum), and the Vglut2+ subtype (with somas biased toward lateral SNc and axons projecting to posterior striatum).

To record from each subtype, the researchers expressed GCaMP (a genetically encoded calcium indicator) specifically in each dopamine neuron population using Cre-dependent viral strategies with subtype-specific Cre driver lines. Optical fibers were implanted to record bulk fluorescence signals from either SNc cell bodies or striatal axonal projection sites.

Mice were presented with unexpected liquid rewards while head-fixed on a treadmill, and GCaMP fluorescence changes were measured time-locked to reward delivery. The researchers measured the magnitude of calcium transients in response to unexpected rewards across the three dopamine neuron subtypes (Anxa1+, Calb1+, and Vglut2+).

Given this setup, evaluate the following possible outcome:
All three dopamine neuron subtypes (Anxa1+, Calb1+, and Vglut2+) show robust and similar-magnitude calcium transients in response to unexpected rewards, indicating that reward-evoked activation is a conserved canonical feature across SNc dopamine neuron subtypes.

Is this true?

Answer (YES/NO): NO